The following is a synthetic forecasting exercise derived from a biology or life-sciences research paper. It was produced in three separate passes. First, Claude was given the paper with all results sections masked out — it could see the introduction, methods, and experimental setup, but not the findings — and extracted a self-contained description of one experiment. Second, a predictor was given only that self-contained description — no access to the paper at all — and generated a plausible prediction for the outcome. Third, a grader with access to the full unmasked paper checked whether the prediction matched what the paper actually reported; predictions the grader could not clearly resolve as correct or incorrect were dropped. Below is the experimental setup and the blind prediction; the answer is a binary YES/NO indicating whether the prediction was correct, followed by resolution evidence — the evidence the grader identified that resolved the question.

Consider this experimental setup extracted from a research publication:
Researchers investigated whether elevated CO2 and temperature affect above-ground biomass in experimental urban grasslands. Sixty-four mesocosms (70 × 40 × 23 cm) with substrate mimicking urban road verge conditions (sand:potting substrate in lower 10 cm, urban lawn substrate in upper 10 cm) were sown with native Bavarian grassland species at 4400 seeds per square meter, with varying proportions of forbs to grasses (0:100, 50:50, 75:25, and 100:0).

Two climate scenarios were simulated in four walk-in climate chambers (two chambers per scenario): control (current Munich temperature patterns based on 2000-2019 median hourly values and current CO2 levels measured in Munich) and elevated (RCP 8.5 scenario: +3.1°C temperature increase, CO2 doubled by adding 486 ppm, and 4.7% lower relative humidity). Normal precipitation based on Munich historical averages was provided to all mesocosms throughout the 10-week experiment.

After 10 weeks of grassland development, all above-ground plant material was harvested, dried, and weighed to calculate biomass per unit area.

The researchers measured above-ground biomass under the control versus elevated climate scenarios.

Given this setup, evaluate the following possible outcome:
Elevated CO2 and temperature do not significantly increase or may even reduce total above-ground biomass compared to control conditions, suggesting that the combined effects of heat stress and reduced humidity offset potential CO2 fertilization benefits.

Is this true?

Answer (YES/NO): NO